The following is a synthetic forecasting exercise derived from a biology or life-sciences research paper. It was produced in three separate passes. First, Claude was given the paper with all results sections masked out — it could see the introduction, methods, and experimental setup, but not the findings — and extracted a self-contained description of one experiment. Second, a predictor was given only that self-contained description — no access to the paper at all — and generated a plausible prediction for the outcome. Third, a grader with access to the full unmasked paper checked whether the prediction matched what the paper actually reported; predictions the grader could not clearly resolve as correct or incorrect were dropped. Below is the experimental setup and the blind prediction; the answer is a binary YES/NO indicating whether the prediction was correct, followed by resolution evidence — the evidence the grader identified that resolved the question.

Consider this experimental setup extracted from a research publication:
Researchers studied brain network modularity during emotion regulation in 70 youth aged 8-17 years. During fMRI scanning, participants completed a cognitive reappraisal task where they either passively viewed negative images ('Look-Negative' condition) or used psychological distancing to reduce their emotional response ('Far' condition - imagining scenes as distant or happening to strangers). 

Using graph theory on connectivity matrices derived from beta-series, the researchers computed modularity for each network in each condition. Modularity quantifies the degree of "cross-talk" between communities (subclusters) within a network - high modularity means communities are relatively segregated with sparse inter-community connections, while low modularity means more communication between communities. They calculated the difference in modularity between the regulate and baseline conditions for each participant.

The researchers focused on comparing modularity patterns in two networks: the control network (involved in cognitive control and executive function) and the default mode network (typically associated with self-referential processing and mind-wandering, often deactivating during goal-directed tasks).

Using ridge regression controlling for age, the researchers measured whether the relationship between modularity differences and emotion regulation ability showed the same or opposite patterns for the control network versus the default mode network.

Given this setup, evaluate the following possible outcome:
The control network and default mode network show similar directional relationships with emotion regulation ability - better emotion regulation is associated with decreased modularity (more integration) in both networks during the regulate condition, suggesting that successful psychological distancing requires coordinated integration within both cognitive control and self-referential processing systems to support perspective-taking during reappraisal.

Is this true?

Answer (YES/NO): NO